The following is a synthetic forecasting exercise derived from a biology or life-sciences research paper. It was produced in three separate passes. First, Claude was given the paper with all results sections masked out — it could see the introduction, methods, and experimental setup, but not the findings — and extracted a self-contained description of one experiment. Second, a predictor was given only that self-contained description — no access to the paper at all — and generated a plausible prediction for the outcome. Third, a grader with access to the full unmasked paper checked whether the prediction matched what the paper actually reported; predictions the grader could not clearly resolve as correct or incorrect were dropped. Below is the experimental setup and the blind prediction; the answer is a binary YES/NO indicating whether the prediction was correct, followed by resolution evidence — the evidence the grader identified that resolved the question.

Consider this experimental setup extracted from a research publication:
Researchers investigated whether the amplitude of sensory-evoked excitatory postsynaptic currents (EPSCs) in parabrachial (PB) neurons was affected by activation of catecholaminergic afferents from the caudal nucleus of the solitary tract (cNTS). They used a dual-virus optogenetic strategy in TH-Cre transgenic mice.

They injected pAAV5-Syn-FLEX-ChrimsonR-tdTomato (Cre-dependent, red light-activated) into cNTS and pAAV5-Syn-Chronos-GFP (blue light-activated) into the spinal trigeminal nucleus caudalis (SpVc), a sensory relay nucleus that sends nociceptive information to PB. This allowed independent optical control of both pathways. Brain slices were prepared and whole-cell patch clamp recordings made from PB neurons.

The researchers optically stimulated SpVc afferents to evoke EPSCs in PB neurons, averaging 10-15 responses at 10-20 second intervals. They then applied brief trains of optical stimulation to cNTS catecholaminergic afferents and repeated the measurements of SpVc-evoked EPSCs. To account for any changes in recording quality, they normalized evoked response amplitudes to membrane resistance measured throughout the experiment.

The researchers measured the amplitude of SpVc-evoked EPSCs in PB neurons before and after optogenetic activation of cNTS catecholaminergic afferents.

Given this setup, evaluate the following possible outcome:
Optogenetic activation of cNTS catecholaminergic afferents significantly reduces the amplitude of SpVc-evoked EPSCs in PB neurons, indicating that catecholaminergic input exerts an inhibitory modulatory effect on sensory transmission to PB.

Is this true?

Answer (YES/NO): NO